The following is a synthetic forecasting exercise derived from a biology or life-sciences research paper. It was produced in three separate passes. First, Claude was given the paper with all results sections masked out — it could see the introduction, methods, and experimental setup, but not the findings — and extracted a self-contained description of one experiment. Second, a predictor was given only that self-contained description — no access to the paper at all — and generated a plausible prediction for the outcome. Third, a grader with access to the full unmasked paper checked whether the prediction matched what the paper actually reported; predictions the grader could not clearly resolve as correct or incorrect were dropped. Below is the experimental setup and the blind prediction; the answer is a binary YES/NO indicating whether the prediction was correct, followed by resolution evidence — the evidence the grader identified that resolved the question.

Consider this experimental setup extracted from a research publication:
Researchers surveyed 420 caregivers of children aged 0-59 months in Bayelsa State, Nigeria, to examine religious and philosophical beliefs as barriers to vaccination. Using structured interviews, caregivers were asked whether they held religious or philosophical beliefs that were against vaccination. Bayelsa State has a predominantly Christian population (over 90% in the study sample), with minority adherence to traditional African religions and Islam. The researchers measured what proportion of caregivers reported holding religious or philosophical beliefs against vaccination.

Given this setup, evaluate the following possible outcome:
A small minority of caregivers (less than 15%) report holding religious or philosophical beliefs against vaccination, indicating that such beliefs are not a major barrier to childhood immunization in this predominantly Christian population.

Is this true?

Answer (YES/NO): NO